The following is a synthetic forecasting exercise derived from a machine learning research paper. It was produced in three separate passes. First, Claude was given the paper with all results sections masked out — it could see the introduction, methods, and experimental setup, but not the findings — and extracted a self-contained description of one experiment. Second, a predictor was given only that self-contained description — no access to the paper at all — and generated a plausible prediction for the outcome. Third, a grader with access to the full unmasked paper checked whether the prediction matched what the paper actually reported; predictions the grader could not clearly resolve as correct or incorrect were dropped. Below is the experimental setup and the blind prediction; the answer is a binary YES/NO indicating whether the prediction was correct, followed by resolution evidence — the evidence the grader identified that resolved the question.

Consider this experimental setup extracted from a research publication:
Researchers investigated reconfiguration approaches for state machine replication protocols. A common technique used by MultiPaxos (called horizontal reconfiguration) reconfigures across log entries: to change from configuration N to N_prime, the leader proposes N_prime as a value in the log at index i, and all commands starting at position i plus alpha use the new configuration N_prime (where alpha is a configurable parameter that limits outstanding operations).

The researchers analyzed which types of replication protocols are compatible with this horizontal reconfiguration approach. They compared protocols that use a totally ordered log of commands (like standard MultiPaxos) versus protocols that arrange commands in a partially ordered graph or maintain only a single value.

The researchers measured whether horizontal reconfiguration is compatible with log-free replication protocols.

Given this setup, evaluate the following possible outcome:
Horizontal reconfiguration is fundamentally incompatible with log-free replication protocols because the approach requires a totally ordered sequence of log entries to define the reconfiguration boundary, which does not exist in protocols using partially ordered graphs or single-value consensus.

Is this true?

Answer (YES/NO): YES